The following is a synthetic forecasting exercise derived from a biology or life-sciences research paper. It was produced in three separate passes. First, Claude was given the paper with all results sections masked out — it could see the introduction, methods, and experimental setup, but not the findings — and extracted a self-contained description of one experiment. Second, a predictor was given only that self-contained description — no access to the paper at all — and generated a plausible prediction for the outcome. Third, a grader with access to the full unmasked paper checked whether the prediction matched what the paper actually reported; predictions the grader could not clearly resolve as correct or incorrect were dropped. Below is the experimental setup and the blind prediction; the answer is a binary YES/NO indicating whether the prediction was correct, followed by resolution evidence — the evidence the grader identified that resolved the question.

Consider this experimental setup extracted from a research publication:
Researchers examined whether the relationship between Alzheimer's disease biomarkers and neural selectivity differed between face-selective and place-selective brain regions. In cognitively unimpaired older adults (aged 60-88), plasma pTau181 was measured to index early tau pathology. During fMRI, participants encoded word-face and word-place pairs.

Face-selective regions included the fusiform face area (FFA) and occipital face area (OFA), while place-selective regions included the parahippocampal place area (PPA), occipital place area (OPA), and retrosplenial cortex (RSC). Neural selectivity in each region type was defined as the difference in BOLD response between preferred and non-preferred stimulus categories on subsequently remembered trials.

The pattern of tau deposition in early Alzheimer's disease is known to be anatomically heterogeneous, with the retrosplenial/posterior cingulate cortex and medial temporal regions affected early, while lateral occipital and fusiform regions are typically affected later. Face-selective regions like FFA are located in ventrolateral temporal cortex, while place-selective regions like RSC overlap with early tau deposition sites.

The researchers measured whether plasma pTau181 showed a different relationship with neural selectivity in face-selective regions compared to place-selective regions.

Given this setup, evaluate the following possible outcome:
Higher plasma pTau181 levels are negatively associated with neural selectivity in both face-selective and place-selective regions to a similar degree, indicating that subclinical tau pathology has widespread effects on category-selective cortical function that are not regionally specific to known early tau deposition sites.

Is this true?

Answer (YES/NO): NO